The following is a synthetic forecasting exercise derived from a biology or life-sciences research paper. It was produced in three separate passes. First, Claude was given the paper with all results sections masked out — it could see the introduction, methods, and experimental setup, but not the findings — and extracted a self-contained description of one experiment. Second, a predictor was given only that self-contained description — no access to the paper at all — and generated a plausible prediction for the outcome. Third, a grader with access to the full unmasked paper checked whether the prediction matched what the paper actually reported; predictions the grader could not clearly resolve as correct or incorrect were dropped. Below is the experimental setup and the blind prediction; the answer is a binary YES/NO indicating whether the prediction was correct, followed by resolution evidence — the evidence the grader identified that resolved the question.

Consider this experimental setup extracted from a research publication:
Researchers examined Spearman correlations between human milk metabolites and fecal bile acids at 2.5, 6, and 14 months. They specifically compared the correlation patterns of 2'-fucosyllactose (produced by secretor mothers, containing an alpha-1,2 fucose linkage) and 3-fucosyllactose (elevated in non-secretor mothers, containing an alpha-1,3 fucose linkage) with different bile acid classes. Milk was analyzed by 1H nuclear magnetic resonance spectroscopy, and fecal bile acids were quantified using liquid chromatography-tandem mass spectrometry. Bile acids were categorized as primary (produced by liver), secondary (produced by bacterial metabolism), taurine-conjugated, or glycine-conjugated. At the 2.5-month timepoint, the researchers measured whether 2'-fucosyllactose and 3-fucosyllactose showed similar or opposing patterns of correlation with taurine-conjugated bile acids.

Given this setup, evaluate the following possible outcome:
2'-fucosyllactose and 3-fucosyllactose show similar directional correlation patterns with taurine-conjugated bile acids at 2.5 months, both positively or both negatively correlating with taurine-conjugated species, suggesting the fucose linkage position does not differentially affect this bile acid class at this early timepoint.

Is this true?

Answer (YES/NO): NO